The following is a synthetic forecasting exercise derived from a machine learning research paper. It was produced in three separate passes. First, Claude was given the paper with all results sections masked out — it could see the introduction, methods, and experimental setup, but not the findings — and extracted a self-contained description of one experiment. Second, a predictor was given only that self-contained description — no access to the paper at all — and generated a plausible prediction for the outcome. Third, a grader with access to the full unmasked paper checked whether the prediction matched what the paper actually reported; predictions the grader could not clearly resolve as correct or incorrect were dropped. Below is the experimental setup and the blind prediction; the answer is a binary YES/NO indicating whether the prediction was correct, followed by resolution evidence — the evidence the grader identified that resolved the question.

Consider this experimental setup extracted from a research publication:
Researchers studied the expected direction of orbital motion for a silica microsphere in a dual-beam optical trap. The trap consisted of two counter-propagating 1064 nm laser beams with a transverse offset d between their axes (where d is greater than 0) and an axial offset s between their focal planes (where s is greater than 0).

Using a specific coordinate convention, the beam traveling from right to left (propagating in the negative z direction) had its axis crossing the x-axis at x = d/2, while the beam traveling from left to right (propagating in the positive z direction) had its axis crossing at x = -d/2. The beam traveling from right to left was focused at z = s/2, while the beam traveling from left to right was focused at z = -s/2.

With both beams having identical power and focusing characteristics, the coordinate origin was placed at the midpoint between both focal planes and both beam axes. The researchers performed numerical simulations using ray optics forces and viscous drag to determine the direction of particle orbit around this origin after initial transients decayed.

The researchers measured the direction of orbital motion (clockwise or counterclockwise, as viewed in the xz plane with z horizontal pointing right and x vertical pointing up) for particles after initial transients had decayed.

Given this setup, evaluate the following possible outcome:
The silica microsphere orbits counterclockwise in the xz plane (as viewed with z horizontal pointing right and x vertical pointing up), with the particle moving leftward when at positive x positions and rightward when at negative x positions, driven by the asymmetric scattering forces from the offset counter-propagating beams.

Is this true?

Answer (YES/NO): YES